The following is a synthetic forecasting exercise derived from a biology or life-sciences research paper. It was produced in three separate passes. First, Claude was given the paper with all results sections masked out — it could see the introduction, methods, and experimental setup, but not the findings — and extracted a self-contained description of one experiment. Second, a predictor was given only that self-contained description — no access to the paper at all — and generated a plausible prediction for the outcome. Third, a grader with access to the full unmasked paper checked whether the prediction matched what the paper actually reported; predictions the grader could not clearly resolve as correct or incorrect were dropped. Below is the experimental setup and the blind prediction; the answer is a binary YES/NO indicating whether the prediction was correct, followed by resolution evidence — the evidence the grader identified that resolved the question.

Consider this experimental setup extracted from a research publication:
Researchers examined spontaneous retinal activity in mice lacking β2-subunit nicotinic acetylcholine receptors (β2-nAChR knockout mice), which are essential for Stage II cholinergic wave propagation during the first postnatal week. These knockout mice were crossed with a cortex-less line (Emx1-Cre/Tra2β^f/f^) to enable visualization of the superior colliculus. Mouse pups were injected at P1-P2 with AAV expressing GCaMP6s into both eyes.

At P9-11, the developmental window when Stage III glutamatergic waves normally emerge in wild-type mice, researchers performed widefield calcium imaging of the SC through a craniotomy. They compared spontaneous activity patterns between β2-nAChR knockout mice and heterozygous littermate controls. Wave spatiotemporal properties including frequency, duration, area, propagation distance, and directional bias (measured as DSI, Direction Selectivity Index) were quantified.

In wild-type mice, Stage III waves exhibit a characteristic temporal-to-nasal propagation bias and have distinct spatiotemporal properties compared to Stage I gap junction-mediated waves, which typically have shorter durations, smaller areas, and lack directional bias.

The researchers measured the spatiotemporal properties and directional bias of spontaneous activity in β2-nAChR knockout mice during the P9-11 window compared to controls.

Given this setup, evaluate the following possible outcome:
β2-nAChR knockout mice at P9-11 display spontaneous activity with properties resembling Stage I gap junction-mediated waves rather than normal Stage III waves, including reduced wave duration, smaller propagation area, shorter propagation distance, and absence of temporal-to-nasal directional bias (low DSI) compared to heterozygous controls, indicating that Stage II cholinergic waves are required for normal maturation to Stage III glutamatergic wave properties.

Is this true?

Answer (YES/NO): NO